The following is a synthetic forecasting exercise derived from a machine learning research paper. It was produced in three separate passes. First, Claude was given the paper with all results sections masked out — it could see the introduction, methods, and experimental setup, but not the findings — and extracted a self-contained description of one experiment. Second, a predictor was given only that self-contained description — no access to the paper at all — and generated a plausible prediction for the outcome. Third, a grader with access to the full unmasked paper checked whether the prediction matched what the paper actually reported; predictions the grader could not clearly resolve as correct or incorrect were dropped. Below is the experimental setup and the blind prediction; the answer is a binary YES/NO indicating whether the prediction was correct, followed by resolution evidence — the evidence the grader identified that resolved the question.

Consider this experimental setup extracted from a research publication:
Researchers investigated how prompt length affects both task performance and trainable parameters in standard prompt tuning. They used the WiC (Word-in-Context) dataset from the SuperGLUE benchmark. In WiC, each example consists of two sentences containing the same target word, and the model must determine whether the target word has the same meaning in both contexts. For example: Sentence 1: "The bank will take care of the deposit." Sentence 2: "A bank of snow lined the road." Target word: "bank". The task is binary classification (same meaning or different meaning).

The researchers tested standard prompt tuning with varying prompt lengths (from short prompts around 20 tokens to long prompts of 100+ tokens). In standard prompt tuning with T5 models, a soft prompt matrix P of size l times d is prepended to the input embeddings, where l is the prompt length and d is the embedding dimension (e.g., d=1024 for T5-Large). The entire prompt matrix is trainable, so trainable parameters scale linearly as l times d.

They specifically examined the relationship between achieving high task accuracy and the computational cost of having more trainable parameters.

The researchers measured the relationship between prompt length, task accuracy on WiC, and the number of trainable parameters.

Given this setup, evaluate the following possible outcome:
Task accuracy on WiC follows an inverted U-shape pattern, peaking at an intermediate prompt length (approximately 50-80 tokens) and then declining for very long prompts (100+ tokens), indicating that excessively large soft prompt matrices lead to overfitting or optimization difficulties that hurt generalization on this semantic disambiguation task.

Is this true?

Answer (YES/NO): NO